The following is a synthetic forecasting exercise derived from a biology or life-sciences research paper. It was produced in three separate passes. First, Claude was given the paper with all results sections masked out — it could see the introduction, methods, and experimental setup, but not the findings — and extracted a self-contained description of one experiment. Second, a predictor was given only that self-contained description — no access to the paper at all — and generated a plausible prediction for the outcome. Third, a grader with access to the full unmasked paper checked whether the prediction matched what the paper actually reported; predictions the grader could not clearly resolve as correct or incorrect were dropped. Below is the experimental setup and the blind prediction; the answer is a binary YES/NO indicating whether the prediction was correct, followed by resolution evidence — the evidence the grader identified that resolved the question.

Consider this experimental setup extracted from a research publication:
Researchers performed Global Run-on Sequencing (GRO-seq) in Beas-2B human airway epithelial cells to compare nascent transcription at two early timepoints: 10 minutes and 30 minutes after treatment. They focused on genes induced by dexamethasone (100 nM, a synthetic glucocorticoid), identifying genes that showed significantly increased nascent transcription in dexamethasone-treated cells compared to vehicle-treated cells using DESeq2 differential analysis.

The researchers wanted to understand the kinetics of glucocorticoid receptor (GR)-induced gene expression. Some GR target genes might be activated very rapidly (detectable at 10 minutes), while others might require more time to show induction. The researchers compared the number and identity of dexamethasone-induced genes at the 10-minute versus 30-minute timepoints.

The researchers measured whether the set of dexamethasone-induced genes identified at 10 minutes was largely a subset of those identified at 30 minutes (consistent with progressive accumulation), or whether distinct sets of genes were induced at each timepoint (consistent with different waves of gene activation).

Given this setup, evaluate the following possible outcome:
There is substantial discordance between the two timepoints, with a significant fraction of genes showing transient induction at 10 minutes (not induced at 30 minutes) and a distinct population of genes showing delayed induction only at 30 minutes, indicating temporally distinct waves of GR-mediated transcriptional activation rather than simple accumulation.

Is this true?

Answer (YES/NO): NO